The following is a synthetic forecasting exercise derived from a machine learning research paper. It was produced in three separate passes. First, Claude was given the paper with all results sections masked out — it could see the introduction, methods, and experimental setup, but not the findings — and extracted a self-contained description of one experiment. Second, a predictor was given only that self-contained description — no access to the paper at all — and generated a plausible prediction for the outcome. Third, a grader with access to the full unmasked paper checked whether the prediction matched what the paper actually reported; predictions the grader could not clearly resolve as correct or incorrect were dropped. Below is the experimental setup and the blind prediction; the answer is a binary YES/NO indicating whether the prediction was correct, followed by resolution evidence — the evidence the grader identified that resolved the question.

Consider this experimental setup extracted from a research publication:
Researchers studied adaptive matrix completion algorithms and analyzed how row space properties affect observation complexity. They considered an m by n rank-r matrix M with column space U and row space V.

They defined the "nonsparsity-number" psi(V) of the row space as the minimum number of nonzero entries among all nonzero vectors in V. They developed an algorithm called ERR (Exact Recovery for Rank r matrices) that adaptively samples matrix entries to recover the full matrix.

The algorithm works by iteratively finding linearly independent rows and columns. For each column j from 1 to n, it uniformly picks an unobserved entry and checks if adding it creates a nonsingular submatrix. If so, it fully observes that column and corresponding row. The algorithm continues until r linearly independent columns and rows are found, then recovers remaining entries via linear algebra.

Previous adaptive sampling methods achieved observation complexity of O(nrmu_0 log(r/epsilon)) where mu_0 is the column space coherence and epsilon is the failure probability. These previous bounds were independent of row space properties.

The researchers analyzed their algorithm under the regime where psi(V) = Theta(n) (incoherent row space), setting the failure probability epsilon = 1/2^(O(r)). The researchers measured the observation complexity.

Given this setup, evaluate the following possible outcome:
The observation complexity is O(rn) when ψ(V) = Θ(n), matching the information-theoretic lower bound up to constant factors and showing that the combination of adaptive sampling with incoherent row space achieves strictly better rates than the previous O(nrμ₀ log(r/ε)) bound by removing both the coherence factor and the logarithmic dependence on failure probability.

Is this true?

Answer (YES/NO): NO